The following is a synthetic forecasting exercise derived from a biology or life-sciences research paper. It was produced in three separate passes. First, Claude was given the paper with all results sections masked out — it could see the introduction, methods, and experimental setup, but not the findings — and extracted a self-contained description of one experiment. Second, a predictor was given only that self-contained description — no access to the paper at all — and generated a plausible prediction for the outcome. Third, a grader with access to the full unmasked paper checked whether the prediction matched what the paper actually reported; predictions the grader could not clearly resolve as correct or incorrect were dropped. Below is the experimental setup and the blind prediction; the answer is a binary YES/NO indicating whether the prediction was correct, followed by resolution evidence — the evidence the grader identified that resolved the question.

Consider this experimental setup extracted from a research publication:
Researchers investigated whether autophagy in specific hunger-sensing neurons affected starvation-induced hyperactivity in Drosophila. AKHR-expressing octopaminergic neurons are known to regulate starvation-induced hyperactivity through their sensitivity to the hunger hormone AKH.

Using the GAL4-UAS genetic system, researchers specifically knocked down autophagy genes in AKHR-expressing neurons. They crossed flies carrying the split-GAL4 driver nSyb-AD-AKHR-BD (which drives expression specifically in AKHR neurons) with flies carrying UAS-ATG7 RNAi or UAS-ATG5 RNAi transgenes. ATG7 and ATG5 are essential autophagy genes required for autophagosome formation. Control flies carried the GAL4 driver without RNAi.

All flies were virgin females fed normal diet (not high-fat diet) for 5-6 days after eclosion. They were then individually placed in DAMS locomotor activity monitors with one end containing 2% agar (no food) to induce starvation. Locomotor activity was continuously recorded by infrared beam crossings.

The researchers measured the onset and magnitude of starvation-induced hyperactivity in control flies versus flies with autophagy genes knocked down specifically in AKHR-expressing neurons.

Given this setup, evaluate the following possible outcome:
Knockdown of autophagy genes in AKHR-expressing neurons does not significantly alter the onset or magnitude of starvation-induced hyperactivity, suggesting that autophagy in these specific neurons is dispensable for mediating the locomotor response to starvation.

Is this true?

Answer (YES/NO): NO